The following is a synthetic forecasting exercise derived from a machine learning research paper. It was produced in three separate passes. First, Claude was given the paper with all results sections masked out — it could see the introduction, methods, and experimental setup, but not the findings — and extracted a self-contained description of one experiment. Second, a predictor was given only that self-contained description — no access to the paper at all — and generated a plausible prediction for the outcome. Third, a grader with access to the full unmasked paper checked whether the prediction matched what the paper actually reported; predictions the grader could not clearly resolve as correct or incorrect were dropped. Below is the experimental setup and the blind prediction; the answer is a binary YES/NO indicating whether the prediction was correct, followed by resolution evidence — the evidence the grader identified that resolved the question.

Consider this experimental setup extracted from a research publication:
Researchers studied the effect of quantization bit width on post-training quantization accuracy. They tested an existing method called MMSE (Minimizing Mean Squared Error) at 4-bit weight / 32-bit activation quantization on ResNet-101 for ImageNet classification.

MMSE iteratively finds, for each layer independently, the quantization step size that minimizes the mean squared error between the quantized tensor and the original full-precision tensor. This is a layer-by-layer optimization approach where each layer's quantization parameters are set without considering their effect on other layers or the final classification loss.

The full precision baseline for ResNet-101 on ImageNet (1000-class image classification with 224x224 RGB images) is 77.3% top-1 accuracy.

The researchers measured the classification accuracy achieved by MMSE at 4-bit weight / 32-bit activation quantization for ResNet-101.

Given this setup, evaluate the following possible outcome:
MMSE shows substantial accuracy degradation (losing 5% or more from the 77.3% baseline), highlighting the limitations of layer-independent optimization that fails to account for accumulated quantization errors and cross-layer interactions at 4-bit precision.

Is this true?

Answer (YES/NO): YES